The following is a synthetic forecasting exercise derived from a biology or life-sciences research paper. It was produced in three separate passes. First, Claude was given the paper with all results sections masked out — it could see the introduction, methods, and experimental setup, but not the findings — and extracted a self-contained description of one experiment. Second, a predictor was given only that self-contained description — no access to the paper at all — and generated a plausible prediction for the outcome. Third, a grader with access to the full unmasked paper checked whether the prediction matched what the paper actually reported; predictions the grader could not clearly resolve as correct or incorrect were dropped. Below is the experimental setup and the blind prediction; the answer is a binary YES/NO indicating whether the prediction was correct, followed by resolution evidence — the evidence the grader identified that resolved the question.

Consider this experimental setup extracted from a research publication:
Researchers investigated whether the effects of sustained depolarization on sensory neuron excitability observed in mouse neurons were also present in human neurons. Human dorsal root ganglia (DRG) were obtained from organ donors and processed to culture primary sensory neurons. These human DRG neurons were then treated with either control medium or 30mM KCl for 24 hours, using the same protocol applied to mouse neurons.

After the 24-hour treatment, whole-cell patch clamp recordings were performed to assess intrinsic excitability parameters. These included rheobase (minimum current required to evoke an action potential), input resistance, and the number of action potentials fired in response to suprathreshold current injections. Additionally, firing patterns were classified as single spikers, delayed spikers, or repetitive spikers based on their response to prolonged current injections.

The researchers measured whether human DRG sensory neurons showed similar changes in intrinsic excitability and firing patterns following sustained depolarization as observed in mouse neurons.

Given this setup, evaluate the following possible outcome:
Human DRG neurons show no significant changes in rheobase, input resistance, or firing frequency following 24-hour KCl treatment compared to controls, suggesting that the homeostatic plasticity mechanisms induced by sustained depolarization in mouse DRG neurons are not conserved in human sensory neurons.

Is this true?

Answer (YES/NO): NO